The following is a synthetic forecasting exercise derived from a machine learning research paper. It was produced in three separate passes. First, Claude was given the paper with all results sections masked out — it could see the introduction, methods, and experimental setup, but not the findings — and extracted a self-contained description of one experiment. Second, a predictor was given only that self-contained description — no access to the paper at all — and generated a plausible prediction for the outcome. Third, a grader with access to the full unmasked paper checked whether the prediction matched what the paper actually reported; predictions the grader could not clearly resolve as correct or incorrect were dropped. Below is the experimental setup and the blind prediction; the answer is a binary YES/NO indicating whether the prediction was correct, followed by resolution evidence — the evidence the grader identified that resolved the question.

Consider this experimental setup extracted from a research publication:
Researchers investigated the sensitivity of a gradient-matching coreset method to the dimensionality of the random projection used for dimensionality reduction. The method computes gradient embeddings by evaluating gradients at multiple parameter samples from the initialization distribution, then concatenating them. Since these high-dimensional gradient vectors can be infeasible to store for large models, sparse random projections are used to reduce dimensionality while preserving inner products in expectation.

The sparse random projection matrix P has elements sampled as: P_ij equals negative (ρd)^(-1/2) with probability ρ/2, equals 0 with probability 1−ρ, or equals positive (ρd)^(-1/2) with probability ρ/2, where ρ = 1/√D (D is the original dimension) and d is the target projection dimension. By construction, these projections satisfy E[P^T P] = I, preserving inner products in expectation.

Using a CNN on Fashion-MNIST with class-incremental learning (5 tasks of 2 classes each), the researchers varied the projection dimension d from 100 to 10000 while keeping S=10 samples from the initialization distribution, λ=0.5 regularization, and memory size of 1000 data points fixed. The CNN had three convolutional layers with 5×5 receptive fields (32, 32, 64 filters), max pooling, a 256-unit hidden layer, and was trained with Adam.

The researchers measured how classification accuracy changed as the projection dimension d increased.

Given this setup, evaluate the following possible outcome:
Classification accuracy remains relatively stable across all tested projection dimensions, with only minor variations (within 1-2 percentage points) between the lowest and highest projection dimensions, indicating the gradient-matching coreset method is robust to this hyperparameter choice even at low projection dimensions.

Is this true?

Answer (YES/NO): NO